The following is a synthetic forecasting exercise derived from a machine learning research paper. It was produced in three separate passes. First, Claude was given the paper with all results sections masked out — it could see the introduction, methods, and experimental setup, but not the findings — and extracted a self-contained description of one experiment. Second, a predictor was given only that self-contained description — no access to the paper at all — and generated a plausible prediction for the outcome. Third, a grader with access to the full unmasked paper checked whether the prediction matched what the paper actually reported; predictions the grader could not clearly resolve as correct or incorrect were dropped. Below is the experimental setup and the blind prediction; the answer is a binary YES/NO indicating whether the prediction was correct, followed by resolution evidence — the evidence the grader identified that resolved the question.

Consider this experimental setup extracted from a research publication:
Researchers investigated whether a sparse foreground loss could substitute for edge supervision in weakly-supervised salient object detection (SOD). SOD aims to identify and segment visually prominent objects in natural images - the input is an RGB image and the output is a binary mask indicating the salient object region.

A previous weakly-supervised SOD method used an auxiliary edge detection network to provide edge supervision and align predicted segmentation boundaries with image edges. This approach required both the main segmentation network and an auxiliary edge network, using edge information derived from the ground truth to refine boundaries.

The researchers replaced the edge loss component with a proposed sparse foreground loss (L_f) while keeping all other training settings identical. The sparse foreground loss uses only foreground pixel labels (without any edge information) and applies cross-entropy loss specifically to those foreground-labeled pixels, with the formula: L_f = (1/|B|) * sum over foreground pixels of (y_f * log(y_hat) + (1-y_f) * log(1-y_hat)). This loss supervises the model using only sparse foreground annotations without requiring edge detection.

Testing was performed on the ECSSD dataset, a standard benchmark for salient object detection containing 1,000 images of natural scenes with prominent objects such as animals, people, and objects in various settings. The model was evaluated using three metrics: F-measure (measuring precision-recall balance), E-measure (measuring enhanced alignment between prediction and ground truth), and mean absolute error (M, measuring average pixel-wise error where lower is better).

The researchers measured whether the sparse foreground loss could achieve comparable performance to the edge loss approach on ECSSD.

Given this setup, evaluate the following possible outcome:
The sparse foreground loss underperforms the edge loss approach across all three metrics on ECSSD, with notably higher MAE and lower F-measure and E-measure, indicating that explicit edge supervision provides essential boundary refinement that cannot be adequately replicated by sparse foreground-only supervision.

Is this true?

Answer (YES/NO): NO